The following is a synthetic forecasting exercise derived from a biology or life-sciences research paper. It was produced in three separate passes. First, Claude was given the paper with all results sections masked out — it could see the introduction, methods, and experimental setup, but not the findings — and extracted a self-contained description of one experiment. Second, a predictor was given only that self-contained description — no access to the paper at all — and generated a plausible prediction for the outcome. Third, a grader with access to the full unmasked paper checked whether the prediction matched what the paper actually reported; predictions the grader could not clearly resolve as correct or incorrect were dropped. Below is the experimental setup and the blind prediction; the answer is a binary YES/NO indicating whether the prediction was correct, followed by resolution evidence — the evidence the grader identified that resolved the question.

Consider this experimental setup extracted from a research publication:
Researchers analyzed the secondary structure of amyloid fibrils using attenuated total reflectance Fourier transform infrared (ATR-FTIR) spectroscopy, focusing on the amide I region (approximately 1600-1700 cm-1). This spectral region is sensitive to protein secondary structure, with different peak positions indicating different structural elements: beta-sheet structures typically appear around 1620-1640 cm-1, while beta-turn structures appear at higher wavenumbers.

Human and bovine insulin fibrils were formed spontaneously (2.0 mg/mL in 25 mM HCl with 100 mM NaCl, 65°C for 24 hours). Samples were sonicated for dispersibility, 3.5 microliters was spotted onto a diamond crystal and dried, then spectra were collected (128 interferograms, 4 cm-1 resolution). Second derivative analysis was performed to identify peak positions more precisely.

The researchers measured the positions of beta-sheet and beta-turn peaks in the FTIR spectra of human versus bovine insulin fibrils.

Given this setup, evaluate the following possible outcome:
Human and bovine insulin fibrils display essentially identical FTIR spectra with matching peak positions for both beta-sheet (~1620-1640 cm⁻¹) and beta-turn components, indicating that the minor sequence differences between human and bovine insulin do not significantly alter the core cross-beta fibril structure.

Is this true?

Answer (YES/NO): NO